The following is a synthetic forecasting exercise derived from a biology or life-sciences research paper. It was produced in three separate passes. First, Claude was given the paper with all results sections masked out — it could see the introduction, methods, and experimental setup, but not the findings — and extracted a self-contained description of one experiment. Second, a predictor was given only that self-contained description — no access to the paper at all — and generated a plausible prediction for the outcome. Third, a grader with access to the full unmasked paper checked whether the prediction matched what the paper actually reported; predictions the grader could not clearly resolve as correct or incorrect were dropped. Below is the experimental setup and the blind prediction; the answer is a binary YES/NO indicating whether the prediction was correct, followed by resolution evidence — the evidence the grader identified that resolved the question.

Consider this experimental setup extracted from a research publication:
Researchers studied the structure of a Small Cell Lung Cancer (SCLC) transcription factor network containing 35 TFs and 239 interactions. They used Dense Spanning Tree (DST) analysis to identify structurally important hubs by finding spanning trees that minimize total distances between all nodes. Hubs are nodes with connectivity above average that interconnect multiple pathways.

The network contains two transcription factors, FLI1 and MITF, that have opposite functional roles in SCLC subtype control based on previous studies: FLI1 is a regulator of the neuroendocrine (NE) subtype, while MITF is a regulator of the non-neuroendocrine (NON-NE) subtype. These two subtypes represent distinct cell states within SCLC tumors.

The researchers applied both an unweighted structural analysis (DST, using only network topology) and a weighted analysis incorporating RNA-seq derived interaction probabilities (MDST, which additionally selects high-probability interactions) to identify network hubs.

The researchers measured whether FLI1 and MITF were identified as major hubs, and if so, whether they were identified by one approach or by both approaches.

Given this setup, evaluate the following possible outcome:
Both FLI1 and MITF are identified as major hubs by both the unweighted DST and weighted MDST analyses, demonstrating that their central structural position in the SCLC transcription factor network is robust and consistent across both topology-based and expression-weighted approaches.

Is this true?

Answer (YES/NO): YES